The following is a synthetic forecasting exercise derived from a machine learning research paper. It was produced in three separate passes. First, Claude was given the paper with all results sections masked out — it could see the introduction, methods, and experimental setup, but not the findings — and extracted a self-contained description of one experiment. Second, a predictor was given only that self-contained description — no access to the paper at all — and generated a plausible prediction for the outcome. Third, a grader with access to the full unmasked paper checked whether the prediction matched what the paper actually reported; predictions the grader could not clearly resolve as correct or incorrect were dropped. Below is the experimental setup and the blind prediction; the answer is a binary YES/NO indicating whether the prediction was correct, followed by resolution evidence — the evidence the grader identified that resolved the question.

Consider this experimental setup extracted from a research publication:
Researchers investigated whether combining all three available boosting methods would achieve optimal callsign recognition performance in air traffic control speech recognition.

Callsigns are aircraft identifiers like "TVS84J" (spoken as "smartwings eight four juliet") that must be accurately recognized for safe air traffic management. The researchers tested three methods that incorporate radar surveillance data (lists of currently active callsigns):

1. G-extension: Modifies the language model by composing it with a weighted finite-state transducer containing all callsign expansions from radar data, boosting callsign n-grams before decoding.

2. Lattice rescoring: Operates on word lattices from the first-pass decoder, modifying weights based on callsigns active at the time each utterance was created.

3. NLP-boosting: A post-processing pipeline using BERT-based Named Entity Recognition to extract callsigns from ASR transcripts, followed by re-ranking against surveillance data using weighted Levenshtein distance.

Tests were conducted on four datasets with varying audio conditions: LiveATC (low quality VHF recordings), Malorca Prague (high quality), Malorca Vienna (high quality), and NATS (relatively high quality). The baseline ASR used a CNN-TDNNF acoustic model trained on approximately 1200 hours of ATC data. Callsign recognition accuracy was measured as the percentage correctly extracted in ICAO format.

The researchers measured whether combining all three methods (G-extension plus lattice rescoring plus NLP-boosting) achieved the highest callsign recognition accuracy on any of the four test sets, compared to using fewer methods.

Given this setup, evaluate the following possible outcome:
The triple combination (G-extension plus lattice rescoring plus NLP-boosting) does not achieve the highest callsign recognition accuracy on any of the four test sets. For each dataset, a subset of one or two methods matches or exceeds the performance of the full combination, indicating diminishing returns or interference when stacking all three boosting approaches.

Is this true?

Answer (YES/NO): YES